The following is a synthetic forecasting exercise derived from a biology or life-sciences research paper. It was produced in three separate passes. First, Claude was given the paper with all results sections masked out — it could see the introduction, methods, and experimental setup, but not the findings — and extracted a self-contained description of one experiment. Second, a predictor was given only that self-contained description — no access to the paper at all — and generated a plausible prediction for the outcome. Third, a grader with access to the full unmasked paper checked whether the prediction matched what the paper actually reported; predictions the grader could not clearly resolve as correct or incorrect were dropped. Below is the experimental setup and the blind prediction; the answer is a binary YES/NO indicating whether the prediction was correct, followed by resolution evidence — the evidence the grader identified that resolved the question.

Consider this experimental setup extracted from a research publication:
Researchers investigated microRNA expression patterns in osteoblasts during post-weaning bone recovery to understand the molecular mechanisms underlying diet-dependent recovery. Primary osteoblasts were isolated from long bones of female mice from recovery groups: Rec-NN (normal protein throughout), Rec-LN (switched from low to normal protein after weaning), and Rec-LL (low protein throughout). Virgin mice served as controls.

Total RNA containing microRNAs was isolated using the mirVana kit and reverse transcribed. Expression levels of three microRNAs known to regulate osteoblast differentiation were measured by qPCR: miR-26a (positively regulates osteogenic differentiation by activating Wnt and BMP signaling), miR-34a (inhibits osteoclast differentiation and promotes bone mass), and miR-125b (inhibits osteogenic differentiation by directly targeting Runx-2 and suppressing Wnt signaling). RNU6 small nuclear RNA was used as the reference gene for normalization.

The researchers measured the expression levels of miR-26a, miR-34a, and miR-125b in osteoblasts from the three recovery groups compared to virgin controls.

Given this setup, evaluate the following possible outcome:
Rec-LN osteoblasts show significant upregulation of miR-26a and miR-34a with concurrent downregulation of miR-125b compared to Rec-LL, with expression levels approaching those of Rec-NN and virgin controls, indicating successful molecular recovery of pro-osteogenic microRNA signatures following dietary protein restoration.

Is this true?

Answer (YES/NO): NO